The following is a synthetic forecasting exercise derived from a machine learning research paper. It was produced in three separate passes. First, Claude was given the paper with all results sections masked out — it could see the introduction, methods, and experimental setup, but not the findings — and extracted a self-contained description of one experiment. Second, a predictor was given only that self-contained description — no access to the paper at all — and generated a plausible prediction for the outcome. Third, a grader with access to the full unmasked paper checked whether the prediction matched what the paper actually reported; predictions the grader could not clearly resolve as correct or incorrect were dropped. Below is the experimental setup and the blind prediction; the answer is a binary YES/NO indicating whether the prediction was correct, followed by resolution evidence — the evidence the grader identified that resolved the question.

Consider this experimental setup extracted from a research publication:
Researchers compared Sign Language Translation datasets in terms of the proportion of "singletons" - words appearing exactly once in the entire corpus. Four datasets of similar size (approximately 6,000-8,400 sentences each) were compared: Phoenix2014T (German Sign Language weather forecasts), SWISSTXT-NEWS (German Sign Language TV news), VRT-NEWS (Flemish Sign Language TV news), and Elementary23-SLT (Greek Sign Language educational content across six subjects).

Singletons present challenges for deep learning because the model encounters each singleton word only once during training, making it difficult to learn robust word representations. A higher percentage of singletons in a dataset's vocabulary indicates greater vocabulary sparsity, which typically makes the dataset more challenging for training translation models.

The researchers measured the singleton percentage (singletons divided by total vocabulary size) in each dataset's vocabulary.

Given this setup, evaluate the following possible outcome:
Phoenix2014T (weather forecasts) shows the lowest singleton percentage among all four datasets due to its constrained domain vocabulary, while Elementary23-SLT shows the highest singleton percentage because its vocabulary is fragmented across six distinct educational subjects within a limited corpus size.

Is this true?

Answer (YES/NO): NO